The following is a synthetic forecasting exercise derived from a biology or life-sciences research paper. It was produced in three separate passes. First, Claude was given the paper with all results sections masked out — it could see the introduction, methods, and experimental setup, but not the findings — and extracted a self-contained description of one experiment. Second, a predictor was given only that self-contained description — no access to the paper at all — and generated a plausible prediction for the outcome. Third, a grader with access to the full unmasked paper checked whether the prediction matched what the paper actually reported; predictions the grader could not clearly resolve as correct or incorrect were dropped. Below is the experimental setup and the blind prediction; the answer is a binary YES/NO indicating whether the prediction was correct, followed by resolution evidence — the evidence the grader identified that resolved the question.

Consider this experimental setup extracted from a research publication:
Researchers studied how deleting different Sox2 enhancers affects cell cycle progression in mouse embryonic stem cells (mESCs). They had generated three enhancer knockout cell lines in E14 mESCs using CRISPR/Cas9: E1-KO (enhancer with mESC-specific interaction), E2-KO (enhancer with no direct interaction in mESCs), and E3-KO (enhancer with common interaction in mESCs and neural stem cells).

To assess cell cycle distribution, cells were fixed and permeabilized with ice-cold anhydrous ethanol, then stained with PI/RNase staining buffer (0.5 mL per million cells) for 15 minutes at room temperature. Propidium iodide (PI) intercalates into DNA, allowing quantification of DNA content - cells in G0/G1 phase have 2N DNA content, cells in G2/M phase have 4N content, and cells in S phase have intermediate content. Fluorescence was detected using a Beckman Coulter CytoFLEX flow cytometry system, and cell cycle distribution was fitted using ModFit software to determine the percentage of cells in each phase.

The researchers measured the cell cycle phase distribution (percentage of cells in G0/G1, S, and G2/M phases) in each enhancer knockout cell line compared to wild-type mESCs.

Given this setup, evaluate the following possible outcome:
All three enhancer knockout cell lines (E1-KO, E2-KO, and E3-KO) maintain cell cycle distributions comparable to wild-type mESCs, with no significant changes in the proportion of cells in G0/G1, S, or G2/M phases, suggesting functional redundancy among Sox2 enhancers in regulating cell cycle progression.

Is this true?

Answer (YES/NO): NO